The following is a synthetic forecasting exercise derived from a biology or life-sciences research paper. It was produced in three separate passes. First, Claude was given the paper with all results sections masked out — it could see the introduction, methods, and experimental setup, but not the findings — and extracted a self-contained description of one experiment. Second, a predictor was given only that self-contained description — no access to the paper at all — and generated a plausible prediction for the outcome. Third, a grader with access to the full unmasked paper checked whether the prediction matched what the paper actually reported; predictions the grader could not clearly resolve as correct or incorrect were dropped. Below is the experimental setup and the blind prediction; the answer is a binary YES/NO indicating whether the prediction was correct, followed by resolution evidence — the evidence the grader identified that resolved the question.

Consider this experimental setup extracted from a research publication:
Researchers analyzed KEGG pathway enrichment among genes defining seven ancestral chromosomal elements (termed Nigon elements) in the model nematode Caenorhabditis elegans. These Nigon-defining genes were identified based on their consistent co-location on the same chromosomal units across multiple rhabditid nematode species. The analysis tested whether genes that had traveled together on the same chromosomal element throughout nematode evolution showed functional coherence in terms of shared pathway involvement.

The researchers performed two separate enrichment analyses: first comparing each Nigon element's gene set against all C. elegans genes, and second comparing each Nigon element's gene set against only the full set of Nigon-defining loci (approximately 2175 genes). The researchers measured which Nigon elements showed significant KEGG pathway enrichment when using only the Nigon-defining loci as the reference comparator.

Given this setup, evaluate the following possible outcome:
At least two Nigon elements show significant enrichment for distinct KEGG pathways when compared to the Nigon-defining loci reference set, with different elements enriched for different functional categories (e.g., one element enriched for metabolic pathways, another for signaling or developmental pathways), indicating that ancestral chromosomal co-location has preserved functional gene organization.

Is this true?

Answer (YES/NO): NO